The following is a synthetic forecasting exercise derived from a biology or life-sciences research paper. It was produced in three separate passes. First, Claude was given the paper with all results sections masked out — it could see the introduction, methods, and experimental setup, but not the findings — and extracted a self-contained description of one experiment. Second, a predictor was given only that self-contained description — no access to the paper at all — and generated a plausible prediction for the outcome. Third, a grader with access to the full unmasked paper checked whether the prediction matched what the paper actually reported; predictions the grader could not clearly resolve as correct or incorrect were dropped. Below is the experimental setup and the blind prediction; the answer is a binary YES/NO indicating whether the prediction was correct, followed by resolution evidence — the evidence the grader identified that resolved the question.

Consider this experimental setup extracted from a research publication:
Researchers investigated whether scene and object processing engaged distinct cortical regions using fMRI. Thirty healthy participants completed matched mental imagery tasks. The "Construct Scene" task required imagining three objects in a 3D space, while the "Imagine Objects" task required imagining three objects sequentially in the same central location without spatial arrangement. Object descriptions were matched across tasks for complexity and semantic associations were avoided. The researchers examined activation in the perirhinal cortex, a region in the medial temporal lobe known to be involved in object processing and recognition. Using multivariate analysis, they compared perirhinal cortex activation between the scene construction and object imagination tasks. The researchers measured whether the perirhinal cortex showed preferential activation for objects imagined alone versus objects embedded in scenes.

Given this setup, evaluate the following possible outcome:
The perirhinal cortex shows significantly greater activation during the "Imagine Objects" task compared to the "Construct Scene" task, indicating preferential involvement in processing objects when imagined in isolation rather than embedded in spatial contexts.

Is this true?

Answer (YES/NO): YES